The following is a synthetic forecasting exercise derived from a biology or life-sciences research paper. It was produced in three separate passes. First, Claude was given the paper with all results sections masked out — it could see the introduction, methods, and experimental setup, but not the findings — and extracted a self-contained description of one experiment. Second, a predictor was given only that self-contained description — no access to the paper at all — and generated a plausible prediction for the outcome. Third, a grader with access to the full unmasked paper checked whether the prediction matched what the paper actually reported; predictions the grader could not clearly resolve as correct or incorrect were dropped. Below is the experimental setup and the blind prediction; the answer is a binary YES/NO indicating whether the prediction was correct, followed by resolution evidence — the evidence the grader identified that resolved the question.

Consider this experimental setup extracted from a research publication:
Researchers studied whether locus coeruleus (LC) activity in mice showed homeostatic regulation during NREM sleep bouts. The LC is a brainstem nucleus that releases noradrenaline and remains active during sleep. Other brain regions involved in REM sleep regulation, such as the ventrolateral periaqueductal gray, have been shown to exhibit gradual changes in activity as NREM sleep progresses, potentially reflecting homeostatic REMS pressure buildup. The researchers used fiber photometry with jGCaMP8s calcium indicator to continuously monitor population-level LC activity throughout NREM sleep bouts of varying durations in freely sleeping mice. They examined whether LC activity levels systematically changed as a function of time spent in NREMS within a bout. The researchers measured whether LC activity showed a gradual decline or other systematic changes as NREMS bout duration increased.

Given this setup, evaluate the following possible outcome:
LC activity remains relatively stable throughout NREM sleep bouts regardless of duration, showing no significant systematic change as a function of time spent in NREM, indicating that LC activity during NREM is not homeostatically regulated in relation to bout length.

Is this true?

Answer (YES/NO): YES